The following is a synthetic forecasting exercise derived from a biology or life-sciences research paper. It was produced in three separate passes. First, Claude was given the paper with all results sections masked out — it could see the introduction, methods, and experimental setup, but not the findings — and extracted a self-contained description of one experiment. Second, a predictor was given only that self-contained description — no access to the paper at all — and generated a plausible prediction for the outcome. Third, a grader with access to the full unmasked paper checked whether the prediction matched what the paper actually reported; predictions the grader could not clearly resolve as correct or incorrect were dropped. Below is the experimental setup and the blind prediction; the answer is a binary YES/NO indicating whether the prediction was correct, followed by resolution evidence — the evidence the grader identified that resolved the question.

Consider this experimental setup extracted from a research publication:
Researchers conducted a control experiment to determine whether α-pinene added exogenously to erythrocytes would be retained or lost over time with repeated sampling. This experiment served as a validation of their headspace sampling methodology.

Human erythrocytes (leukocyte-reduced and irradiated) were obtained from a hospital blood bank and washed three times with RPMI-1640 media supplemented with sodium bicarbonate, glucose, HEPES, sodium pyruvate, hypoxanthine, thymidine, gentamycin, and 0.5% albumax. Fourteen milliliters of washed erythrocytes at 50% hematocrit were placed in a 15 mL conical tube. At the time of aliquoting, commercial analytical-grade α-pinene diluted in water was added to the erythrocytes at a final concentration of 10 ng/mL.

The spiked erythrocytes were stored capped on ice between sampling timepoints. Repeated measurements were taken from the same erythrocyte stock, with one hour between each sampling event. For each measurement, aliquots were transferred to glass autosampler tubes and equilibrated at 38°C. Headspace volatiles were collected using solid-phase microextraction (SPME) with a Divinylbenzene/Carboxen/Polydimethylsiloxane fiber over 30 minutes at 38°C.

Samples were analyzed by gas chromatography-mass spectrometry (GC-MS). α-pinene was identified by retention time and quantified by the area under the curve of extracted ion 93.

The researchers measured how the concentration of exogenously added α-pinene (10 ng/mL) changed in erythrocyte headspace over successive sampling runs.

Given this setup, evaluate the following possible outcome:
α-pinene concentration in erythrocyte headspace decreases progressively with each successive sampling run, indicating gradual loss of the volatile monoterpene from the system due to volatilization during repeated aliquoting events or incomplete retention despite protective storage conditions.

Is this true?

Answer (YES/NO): YES